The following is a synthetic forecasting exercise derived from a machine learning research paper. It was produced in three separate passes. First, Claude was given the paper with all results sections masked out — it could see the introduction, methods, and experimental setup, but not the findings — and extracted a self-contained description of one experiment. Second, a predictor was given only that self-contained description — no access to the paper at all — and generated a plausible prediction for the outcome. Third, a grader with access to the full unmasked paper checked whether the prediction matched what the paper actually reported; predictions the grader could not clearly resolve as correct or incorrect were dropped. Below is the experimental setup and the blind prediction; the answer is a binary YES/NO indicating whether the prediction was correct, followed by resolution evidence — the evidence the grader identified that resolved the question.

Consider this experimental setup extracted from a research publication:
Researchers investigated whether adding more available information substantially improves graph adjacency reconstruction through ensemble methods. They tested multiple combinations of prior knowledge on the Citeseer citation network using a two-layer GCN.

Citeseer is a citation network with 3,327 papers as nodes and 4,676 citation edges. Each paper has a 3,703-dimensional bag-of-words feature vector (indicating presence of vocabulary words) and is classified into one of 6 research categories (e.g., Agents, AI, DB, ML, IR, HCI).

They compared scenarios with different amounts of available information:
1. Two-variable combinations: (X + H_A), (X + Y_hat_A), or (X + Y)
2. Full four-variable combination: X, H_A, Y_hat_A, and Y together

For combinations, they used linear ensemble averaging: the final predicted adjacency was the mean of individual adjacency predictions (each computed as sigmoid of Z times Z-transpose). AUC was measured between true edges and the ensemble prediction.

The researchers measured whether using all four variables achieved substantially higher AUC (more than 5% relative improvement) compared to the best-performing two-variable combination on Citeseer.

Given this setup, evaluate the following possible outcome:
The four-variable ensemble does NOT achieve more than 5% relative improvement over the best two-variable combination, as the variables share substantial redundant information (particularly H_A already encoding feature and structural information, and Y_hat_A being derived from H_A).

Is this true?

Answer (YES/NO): YES